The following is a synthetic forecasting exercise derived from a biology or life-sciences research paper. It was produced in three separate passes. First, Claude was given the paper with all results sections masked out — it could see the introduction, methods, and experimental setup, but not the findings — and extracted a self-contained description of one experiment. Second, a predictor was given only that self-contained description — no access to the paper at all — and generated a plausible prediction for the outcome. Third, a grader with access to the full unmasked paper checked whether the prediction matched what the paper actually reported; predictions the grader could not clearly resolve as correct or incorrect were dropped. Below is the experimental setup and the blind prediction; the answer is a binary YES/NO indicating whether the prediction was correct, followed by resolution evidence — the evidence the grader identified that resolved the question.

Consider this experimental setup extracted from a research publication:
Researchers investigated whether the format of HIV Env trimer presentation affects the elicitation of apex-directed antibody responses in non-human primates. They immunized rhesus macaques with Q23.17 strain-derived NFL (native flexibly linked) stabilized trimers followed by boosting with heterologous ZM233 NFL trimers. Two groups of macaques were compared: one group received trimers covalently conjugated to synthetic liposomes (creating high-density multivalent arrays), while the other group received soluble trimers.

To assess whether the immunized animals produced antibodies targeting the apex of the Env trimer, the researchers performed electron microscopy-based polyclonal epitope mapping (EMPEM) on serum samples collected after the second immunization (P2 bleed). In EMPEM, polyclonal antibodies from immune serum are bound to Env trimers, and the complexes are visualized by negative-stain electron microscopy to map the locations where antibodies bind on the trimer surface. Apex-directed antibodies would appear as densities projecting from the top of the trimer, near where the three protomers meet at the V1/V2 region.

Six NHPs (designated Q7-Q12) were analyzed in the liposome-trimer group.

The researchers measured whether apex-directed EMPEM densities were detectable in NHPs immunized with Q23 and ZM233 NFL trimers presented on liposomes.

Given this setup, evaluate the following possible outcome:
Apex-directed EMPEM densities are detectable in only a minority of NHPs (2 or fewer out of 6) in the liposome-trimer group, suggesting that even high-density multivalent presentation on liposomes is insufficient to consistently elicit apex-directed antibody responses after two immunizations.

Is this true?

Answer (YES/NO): NO